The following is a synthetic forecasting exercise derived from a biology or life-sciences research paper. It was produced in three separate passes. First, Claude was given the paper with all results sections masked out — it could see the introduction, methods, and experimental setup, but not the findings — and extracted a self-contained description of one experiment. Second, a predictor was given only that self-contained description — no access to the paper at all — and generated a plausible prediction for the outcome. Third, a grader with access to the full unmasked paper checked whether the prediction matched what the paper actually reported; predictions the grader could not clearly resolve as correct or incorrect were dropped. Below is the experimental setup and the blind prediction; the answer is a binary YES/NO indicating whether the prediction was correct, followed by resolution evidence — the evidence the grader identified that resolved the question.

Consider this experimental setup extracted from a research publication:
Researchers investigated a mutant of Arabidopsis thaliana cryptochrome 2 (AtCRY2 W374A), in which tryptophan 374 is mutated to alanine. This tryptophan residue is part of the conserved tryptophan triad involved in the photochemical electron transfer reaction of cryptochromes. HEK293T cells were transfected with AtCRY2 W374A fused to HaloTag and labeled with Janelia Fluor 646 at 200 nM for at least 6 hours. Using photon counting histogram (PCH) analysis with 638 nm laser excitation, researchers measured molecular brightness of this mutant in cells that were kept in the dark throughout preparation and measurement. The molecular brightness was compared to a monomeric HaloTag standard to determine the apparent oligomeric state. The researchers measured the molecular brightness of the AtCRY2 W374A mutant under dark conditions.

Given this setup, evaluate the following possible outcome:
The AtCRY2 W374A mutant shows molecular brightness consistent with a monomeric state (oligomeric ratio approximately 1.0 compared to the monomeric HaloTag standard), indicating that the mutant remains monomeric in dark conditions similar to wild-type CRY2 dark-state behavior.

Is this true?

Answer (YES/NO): NO